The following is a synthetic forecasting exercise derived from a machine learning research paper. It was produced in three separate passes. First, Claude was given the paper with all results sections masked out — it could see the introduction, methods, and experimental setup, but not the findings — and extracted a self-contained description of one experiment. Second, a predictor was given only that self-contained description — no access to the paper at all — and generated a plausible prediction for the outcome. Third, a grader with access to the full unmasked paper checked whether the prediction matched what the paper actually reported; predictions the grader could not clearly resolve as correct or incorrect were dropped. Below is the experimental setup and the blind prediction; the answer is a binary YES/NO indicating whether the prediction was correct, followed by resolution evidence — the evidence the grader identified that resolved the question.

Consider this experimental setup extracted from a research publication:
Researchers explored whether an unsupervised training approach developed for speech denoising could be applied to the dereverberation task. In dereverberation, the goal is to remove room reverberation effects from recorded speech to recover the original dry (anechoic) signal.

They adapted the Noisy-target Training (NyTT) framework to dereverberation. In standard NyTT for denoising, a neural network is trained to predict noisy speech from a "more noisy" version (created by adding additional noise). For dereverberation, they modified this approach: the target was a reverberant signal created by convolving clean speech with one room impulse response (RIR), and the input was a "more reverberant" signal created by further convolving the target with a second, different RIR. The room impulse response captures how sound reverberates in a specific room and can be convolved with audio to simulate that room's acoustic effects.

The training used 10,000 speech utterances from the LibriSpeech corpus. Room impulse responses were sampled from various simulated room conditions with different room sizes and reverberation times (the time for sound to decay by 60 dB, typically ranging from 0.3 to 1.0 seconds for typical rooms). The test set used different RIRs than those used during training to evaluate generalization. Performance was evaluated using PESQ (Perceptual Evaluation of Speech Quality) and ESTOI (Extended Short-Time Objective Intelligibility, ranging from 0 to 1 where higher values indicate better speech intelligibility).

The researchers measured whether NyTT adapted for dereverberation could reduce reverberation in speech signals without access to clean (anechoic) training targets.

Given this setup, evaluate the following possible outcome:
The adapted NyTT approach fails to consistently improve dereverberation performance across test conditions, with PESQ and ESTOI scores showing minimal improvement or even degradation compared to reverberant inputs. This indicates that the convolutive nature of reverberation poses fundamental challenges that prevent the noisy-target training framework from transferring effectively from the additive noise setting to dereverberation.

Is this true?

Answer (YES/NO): NO